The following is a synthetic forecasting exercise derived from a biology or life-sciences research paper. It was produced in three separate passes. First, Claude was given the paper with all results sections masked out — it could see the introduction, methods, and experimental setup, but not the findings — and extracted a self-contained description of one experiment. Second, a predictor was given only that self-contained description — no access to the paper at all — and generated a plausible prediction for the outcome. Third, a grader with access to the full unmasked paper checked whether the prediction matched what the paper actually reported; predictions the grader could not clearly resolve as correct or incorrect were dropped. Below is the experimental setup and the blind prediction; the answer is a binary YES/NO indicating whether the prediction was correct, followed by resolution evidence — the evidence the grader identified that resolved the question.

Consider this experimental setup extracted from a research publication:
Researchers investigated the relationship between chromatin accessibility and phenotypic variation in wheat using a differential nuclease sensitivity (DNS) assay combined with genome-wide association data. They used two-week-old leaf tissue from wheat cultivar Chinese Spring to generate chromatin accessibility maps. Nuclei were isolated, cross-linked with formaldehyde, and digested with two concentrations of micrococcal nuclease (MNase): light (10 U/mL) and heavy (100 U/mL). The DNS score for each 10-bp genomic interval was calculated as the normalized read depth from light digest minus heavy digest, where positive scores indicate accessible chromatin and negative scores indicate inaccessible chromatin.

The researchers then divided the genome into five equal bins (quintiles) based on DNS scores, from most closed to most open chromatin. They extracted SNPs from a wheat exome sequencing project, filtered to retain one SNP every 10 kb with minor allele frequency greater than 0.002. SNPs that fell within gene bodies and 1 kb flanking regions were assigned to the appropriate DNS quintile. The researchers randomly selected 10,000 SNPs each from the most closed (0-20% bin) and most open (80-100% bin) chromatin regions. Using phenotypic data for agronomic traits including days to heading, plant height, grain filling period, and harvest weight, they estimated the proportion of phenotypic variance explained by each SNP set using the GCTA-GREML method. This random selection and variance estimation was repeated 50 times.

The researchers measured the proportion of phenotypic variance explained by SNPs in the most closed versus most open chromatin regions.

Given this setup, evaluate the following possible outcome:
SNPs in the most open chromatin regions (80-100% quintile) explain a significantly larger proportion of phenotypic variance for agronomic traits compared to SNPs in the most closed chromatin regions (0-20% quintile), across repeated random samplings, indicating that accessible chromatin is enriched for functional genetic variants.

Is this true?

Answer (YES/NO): YES